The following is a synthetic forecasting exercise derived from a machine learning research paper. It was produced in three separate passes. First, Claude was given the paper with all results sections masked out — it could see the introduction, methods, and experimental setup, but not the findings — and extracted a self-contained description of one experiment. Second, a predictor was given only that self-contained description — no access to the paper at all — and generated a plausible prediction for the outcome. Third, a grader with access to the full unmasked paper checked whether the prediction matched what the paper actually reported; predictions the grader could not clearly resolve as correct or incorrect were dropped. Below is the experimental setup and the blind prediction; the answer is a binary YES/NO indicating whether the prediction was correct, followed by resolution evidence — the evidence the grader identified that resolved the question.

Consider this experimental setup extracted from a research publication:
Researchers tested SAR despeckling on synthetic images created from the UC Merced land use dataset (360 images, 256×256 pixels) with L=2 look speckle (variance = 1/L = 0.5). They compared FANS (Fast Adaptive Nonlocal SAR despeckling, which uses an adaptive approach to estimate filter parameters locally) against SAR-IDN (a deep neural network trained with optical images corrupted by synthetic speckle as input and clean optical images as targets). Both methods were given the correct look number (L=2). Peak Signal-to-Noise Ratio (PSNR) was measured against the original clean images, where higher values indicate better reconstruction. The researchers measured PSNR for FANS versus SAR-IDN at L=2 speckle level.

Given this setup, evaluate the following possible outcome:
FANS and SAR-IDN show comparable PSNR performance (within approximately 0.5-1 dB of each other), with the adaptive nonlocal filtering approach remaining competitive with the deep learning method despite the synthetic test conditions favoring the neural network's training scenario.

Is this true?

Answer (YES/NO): YES